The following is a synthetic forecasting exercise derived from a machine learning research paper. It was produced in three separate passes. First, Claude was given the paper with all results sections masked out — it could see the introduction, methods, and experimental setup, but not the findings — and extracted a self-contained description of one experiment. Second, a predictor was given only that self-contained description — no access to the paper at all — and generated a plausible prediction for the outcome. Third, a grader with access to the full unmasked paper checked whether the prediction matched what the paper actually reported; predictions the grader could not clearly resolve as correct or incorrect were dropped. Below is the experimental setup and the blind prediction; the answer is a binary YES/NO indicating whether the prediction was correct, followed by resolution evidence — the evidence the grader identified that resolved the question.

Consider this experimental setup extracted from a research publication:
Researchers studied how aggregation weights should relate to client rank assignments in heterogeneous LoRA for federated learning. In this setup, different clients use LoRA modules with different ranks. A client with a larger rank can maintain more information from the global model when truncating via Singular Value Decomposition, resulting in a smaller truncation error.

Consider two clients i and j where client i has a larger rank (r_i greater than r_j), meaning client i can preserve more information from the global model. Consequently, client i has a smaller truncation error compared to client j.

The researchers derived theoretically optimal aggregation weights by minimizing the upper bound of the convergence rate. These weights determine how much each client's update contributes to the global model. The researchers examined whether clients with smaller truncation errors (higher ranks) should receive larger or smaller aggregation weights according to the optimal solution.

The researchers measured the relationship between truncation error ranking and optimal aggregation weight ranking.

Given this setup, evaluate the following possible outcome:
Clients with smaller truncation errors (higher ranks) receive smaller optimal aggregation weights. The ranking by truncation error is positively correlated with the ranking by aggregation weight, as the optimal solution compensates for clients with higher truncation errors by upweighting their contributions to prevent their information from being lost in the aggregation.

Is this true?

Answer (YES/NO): NO